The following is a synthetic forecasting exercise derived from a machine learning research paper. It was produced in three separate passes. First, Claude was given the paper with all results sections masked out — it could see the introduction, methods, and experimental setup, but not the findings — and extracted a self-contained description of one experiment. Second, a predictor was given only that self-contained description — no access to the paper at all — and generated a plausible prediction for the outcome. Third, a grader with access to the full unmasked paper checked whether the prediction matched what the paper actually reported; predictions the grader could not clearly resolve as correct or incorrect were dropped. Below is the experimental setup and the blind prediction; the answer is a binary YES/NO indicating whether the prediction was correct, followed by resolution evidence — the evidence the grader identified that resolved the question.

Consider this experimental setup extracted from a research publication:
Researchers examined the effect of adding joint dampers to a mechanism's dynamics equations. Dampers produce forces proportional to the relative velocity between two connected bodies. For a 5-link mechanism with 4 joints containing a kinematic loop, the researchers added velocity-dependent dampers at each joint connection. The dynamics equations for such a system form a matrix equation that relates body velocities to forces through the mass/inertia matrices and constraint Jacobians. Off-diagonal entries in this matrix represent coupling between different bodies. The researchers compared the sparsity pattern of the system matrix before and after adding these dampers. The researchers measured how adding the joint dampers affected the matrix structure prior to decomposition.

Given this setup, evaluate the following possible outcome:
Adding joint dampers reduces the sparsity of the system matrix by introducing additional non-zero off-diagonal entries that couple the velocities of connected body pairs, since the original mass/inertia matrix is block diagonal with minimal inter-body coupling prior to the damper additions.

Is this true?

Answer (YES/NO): YES